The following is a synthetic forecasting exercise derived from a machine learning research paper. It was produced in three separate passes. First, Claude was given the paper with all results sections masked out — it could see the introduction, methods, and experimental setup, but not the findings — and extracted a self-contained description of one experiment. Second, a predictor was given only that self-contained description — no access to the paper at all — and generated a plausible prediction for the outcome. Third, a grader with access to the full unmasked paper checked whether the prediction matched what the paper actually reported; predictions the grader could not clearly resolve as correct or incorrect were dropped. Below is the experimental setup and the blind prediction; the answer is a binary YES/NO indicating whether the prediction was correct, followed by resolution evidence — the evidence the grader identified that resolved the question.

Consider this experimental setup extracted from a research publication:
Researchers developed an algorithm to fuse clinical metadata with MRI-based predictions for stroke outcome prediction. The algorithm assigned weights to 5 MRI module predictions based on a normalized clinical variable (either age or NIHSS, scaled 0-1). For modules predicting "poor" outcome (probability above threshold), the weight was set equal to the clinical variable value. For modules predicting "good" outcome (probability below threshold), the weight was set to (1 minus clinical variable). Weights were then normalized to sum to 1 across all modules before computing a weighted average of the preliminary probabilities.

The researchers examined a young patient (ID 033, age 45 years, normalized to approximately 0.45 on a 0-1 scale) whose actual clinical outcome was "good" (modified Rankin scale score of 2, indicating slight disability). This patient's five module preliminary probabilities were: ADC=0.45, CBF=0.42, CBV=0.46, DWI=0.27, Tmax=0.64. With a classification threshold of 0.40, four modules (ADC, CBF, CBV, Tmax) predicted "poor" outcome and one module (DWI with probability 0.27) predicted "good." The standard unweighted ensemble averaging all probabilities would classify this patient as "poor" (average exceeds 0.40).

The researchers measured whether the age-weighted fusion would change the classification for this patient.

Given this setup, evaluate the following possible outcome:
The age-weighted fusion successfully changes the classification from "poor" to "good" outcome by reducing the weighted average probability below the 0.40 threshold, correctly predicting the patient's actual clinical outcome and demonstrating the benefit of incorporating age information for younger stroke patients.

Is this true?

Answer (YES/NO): YES